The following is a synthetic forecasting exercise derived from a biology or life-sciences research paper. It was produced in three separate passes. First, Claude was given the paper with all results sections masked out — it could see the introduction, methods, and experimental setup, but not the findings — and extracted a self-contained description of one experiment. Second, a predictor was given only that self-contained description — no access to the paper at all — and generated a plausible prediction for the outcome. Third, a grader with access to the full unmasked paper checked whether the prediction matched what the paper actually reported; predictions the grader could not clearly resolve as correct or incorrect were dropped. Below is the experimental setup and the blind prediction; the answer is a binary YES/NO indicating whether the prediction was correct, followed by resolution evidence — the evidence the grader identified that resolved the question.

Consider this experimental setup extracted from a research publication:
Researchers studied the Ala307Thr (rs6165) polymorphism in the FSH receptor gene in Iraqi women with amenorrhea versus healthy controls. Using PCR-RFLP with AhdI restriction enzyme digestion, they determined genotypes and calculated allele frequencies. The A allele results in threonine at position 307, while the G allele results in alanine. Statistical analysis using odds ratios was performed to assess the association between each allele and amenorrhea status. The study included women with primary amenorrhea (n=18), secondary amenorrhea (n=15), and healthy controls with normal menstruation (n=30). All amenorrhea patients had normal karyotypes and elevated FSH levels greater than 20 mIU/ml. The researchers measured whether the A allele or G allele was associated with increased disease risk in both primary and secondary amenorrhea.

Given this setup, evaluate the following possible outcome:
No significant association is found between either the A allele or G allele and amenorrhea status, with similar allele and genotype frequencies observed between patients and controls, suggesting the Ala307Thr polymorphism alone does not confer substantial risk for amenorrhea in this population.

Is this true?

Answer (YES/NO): NO